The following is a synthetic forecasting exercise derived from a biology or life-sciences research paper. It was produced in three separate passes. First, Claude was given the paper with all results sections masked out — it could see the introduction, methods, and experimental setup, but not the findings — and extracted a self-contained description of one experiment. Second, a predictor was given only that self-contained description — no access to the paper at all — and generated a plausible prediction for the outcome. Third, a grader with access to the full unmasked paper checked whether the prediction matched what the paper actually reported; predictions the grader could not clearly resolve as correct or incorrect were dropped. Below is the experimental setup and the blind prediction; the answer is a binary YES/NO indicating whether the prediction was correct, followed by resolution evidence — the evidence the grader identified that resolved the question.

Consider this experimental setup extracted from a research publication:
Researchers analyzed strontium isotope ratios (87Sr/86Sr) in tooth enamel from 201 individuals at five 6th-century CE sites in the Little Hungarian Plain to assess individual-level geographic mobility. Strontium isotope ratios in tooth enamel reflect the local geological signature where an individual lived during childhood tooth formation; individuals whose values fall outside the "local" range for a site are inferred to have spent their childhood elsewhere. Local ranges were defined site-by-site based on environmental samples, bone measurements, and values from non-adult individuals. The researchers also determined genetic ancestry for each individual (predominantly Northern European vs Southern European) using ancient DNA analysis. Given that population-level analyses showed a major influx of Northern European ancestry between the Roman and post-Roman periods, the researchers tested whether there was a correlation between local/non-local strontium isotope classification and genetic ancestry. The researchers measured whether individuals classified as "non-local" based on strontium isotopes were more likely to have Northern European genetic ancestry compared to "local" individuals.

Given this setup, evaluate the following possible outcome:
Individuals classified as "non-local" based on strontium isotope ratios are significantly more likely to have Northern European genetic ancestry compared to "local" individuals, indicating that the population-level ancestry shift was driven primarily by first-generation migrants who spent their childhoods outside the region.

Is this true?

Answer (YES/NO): NO